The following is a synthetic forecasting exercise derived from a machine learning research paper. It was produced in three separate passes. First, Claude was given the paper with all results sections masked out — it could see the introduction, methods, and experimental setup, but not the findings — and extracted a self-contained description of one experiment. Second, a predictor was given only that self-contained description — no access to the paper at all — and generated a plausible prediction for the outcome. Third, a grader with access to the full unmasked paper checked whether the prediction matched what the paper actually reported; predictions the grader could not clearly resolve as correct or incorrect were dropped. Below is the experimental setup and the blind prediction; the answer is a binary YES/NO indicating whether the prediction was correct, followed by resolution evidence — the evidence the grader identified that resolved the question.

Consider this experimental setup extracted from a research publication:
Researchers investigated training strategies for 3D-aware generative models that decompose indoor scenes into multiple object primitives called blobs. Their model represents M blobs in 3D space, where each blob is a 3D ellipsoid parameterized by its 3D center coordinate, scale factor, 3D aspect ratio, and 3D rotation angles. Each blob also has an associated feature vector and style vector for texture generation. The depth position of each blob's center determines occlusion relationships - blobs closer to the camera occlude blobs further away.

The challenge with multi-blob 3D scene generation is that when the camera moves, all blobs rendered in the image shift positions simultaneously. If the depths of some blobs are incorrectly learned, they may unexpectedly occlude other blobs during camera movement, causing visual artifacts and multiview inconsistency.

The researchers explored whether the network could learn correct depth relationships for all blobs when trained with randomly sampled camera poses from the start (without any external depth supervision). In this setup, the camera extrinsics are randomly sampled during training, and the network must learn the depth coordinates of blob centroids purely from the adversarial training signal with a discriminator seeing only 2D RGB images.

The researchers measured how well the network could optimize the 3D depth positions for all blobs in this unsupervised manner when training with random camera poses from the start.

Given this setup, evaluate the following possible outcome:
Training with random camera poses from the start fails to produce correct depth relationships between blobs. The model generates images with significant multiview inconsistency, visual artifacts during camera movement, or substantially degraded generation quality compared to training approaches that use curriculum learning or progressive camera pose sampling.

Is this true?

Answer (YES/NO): YES